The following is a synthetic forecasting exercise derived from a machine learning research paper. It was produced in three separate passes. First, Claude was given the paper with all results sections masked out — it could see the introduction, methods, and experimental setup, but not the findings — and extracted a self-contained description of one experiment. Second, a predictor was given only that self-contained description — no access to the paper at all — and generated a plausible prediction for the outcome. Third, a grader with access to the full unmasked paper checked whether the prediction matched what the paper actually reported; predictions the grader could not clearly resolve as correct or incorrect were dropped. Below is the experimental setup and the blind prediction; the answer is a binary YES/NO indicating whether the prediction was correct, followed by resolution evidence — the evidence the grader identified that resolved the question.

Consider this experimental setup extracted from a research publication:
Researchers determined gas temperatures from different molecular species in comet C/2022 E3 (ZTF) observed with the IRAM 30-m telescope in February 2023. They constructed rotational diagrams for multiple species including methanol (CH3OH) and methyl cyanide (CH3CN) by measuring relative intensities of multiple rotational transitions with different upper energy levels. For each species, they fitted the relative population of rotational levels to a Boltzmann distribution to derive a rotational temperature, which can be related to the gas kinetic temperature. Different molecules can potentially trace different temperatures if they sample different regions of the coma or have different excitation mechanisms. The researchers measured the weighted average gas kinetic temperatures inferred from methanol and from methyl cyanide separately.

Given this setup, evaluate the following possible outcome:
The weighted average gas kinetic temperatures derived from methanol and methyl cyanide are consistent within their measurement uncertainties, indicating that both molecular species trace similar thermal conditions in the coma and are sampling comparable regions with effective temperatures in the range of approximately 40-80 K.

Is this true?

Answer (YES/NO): YES